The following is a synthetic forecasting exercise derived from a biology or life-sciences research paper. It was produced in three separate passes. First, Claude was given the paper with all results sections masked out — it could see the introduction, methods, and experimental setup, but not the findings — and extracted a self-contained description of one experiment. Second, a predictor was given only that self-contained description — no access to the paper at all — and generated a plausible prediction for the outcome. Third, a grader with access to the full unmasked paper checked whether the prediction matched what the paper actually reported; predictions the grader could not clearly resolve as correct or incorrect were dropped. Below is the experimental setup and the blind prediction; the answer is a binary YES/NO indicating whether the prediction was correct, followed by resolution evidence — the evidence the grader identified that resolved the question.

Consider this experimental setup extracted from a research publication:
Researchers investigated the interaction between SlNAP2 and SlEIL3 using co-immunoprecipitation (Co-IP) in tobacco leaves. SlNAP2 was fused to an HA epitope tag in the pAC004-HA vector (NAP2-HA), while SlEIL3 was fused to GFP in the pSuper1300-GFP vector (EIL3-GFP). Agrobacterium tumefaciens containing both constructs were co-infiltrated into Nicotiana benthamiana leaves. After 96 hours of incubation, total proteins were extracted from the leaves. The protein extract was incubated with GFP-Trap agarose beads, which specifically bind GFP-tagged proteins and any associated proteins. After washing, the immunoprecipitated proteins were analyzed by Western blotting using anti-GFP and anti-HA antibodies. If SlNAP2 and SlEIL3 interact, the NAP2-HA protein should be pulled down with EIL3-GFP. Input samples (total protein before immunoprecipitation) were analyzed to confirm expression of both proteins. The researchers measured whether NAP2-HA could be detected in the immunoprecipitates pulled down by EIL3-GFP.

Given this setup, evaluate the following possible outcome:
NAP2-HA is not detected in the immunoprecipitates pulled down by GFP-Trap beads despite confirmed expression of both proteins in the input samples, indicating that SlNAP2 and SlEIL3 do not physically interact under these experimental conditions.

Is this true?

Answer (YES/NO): NO